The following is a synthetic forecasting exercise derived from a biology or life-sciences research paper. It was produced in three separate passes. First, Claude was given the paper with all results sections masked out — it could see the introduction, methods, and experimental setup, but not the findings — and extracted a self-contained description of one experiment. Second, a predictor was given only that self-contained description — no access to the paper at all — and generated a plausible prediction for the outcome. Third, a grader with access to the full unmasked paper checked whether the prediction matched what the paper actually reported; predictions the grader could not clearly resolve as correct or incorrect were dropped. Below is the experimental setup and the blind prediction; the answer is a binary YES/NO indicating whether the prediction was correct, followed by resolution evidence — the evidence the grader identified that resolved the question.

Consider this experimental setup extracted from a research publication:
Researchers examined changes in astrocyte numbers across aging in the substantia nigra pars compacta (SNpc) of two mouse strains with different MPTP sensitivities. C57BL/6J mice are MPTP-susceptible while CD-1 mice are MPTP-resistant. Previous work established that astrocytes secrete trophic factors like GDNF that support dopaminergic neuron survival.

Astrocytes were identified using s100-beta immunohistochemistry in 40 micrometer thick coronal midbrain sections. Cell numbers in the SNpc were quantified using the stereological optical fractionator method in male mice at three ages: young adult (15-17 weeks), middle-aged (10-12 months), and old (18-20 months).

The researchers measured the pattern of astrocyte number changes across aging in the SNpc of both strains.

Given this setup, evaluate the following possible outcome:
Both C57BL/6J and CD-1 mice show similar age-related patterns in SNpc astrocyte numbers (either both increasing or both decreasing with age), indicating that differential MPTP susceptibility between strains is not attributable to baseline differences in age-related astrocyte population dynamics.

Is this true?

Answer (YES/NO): NO